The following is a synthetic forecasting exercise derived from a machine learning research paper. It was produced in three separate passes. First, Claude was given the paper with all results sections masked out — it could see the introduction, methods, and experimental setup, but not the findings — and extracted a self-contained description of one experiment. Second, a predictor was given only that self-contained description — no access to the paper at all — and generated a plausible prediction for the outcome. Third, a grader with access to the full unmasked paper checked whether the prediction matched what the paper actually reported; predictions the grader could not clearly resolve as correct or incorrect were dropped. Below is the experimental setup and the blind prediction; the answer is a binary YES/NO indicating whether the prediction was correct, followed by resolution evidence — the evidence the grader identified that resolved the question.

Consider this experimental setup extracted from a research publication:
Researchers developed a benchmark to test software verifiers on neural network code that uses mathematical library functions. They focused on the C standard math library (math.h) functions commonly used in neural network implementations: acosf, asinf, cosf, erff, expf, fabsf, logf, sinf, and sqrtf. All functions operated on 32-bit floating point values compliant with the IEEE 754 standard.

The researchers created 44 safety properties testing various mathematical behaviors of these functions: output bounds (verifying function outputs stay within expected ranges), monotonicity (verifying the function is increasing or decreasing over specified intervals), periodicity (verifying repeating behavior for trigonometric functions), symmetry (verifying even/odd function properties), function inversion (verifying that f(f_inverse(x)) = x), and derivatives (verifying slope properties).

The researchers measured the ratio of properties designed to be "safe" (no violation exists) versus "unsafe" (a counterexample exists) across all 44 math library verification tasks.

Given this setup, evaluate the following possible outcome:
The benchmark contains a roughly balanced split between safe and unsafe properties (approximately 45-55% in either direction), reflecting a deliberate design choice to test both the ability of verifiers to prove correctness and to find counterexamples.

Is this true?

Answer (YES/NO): NO